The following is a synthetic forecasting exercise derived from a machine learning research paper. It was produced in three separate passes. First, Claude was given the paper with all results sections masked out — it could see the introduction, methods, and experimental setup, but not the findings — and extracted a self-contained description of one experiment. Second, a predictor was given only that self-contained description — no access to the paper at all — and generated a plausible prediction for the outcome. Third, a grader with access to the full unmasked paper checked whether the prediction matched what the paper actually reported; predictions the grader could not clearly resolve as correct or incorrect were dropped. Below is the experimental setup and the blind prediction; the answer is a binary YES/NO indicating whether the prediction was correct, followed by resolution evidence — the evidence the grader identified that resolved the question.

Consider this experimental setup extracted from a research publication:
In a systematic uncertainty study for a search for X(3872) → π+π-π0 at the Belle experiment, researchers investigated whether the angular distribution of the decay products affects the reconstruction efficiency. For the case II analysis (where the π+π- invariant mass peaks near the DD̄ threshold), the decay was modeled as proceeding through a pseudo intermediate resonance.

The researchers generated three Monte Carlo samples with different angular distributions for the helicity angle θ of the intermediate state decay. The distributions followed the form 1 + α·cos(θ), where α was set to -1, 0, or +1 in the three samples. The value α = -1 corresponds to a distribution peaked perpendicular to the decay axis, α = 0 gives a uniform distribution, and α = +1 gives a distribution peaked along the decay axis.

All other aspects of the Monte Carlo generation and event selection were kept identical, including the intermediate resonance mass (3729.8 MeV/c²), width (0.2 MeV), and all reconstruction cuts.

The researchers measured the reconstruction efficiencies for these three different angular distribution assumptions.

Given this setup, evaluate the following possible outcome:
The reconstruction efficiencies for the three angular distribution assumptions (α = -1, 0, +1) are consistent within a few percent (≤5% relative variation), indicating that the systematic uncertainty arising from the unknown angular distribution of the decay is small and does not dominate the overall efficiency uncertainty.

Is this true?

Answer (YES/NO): YES